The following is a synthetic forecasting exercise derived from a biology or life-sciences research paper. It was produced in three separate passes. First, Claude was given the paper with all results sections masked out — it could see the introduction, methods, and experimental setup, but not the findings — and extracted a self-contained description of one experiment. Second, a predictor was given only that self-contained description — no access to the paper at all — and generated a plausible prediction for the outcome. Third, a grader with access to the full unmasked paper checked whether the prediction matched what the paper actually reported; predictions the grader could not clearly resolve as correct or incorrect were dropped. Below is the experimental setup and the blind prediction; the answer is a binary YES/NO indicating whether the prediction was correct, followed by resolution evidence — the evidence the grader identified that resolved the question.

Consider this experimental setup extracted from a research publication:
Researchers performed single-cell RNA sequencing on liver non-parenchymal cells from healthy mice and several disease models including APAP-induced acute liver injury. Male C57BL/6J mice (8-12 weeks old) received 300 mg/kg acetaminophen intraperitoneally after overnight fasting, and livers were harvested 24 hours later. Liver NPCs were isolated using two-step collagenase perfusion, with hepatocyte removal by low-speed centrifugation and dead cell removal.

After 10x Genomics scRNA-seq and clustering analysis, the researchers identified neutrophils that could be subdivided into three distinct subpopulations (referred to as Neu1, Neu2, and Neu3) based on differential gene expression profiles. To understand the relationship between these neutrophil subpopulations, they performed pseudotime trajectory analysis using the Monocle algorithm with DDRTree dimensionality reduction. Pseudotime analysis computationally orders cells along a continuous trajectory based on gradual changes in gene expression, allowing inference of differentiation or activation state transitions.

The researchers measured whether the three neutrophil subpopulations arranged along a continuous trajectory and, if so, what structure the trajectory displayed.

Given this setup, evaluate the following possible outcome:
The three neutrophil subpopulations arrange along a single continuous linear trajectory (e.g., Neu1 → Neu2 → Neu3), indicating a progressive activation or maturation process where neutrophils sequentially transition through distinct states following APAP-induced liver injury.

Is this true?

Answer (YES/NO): YES